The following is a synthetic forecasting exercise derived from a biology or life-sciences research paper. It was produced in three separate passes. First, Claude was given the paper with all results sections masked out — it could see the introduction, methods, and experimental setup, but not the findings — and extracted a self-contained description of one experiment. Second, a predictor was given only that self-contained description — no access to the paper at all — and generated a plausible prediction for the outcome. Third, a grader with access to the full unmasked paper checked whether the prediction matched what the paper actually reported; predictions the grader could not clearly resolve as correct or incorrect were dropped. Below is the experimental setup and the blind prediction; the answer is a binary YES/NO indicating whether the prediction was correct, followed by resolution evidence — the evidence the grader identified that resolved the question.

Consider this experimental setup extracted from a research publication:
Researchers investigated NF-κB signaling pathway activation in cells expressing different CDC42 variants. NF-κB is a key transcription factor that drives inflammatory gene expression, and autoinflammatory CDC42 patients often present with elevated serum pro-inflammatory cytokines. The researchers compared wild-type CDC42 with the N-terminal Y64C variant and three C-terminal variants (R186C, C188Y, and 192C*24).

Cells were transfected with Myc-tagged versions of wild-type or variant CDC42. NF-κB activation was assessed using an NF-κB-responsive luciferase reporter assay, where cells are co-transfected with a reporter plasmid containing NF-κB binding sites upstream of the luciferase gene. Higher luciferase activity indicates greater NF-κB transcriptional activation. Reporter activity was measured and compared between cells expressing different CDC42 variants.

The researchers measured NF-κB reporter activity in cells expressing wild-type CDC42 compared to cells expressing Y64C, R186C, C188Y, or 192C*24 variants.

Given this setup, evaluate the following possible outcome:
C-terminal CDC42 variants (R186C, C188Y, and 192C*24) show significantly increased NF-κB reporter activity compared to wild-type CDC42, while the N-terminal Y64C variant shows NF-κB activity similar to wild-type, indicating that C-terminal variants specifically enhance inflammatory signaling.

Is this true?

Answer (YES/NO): YES